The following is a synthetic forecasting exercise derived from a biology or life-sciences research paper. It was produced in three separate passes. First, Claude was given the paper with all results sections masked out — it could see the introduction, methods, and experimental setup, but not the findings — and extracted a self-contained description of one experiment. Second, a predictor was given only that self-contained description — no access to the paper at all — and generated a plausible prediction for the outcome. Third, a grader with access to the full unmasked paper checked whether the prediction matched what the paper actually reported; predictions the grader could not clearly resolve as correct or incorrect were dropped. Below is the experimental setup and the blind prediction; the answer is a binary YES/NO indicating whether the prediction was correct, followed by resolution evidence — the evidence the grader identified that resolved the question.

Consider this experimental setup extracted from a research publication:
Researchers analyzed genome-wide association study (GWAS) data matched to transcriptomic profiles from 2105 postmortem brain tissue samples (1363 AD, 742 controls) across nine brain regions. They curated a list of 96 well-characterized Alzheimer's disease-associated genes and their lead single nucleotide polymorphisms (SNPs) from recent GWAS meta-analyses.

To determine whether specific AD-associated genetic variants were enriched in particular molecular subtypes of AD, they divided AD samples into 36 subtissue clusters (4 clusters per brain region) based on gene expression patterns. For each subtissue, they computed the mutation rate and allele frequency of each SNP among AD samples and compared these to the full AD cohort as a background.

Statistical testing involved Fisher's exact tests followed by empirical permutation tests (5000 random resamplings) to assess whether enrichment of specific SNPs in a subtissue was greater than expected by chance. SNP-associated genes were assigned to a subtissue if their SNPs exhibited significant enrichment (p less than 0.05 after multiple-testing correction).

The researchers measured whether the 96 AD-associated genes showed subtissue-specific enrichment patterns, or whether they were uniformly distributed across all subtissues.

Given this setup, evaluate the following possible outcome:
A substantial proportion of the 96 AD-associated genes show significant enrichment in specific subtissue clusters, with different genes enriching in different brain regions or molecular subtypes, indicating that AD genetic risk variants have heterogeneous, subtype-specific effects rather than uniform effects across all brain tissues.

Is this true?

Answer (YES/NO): YES